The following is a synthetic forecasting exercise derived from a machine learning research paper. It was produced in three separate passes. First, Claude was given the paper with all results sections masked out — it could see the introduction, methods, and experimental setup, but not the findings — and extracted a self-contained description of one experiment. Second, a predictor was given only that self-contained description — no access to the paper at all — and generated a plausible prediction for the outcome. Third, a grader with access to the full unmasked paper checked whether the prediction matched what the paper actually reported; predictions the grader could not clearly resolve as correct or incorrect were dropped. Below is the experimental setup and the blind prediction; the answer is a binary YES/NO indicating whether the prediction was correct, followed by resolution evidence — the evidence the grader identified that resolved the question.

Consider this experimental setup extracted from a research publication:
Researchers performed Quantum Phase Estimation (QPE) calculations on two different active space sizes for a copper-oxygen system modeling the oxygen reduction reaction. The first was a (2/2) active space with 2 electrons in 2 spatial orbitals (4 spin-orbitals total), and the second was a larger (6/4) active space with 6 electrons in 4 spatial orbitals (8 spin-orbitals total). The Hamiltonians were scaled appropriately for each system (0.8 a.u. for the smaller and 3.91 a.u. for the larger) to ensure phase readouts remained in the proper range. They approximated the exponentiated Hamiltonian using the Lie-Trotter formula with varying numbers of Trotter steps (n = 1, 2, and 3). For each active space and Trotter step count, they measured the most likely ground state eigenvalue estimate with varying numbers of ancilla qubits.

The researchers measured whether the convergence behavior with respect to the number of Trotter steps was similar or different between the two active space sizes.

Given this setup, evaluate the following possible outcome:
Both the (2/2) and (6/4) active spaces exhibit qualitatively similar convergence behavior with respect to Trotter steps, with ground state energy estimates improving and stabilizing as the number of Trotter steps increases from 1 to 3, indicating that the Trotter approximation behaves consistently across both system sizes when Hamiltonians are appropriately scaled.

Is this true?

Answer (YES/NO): NO